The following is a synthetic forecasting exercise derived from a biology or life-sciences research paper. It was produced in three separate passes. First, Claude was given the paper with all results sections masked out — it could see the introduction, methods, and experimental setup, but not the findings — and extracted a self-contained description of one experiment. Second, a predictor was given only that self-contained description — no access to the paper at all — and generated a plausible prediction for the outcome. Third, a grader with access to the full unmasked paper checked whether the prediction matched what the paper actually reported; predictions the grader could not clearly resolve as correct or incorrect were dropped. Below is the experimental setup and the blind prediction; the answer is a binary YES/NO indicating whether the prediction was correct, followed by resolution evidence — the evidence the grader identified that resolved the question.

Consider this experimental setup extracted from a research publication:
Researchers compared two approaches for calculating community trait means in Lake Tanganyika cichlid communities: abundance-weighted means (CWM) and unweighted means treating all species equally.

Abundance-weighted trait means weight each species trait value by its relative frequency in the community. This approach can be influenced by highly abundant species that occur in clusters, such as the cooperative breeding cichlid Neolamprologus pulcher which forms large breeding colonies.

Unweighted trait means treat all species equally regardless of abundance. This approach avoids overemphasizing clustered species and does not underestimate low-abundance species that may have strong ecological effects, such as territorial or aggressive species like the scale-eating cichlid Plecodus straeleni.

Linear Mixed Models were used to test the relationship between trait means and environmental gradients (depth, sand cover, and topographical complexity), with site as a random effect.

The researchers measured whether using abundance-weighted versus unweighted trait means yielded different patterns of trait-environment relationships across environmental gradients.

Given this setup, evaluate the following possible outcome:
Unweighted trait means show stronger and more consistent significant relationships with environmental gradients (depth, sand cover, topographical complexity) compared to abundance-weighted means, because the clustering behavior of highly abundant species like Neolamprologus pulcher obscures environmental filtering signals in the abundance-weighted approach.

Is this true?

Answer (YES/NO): NO